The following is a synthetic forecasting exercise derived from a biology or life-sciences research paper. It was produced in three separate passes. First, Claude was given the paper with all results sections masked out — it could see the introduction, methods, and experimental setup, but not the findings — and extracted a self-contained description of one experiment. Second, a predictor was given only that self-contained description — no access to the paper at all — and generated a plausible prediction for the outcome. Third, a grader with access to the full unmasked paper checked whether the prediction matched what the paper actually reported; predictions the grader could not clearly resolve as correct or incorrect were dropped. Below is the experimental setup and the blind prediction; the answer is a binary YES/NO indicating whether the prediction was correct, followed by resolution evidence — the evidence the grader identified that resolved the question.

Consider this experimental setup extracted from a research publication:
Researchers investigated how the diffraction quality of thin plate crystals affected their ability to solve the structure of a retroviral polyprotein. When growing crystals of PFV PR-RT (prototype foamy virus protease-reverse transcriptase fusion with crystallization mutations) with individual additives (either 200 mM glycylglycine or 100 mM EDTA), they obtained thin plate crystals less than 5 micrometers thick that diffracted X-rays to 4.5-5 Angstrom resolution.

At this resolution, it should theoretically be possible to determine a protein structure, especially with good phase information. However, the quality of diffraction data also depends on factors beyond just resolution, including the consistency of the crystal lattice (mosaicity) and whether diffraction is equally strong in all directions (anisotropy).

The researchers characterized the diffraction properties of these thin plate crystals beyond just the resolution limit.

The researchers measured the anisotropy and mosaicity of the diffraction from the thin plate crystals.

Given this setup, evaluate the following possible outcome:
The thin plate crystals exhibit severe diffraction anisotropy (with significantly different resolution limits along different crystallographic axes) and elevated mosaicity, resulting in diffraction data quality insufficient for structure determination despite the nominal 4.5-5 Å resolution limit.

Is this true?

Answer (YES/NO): YES